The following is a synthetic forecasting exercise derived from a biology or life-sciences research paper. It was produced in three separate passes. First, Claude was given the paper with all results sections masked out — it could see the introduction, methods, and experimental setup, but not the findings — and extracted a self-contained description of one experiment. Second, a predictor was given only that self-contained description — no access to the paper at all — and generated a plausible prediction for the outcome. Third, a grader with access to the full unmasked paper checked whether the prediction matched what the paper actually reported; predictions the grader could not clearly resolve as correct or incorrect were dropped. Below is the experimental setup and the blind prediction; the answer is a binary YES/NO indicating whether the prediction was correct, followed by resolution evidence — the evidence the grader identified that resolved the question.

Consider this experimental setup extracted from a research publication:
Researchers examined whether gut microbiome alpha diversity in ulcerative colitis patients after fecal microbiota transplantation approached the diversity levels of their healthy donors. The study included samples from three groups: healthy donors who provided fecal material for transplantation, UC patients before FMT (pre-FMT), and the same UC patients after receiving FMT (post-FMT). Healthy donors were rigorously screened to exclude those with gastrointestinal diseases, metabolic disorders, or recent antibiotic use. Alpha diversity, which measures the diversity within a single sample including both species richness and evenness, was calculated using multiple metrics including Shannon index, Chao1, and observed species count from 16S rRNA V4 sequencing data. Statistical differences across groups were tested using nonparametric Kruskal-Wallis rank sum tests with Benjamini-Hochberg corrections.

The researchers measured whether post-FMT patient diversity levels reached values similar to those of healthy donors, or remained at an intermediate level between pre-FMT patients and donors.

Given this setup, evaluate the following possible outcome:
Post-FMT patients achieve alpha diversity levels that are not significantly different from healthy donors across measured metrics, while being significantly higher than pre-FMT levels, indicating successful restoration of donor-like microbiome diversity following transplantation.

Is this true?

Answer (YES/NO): NO